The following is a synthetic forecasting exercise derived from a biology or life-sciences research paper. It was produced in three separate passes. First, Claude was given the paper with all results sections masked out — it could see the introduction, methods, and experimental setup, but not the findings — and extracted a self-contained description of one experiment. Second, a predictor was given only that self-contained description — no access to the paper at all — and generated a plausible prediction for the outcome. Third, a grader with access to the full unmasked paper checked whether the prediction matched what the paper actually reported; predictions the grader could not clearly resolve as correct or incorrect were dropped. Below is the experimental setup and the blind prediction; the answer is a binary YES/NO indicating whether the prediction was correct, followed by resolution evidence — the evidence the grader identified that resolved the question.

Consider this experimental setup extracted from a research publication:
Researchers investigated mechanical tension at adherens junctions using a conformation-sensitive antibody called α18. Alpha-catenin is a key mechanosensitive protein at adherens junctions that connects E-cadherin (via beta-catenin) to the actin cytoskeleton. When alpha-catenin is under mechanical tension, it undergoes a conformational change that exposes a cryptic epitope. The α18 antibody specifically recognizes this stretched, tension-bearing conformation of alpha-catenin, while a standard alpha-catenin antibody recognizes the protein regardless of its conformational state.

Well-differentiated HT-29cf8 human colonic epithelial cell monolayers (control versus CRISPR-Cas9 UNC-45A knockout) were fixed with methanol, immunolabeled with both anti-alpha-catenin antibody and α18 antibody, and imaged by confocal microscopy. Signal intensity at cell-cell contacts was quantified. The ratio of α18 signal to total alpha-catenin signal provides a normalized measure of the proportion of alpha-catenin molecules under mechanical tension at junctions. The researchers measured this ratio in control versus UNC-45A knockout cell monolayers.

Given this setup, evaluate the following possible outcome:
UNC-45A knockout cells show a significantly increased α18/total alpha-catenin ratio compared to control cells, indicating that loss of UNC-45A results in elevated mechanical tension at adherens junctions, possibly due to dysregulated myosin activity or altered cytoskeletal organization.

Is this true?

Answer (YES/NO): NO